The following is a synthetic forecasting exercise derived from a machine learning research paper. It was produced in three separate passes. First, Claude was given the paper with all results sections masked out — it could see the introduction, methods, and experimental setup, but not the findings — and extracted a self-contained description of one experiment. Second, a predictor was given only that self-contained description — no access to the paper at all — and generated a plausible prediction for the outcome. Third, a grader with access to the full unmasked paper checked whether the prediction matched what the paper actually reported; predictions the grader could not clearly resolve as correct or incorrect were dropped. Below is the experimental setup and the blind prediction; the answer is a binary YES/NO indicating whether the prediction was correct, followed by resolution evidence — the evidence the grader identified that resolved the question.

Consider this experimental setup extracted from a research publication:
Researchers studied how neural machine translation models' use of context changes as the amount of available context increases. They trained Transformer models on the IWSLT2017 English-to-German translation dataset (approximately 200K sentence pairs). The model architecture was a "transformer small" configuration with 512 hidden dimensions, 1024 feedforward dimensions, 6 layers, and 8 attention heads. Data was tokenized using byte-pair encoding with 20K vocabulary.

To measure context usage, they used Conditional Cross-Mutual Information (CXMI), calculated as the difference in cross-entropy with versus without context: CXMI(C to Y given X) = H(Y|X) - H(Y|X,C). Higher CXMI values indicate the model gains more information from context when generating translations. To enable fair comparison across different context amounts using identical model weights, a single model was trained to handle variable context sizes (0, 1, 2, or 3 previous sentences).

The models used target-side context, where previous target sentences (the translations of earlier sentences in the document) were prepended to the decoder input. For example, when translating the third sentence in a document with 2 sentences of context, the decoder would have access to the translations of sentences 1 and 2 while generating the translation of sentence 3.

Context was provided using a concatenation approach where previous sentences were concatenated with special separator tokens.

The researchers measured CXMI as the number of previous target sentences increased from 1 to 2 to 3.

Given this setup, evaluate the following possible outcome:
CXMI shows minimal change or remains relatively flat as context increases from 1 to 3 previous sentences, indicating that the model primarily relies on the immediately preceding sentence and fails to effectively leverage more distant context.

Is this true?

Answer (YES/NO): NO